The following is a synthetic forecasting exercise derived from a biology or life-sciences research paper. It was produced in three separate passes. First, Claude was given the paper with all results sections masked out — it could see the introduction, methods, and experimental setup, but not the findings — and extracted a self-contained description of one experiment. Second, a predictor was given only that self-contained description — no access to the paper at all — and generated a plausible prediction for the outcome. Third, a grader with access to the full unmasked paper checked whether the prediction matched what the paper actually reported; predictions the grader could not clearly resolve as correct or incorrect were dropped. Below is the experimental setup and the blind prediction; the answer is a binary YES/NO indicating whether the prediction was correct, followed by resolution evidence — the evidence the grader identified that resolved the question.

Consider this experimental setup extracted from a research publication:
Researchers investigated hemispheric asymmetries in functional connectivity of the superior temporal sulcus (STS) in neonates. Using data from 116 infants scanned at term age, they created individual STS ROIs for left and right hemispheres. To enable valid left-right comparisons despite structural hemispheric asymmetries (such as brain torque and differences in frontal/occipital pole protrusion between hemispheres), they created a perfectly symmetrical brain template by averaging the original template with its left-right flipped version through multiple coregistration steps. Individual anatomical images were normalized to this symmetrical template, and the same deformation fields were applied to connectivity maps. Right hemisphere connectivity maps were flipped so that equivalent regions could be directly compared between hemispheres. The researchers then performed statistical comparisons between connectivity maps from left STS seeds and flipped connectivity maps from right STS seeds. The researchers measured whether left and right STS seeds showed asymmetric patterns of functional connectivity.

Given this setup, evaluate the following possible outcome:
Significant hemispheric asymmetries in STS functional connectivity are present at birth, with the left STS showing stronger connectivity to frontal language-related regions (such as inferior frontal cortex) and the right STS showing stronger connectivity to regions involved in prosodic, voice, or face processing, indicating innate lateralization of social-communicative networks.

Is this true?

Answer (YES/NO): NO